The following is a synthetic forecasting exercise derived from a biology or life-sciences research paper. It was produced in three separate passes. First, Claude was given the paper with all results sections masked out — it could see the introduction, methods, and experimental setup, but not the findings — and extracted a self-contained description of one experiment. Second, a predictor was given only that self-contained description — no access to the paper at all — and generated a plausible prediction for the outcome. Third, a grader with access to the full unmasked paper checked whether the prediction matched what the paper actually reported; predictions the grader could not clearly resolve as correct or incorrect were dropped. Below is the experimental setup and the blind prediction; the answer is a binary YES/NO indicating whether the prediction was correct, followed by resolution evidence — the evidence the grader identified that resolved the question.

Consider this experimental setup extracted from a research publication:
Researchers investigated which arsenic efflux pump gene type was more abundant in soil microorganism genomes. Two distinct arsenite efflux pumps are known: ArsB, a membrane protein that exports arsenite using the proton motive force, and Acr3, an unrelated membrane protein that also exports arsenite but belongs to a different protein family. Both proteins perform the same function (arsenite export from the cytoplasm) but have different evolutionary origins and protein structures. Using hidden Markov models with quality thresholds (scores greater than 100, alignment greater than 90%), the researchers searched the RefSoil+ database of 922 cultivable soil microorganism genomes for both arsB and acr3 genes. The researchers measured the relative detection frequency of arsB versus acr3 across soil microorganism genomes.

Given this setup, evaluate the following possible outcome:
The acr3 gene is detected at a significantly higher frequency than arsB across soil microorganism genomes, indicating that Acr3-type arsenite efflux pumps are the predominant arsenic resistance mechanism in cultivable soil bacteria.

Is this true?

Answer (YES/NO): NO